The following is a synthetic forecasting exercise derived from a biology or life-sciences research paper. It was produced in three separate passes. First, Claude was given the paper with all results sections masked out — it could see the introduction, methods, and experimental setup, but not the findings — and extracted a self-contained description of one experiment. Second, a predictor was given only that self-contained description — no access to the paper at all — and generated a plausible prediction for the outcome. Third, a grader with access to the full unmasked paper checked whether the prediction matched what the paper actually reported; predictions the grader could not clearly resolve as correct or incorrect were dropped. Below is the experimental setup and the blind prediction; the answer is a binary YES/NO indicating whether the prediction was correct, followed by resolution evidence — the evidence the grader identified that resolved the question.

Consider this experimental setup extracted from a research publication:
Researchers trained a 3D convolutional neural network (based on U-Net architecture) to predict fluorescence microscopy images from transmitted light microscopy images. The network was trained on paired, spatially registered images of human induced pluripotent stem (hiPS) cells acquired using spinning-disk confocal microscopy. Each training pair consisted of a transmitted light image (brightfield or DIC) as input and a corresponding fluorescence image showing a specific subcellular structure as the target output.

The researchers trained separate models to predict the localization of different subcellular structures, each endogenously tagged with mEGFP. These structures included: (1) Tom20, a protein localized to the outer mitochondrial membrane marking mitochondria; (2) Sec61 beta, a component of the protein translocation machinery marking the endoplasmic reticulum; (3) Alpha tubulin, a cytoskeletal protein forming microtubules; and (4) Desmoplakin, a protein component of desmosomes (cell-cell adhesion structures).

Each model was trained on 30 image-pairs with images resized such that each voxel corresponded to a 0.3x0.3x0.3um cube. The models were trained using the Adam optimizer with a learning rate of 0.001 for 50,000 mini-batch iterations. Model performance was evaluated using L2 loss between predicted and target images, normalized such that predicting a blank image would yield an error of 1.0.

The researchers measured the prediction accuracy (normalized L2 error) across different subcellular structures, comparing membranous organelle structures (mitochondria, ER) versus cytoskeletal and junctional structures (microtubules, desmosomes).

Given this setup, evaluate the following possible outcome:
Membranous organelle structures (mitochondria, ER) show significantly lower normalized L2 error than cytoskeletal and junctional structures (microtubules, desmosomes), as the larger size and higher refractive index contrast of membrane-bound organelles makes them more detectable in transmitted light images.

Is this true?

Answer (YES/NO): YES